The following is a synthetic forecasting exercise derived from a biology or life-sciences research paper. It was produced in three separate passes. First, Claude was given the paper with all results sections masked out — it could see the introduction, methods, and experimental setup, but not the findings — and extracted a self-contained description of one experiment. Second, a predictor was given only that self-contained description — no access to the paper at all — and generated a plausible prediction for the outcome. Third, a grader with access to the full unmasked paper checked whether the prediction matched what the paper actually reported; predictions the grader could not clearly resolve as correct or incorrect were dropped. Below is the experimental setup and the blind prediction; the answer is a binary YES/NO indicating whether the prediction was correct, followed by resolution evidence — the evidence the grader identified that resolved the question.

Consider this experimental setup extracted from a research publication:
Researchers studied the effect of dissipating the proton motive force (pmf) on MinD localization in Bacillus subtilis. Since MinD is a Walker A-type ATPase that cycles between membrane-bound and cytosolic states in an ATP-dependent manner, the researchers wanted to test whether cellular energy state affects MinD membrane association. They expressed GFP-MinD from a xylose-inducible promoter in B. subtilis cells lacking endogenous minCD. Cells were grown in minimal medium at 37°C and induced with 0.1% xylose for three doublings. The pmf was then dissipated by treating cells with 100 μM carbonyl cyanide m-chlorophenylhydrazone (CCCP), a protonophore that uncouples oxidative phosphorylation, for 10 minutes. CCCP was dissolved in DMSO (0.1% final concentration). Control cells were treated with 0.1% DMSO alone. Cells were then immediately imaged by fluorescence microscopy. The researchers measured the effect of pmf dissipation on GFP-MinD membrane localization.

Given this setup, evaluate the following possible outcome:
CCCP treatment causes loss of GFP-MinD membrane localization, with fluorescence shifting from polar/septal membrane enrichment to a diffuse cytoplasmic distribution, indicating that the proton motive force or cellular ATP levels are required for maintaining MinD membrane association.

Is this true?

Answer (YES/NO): YES